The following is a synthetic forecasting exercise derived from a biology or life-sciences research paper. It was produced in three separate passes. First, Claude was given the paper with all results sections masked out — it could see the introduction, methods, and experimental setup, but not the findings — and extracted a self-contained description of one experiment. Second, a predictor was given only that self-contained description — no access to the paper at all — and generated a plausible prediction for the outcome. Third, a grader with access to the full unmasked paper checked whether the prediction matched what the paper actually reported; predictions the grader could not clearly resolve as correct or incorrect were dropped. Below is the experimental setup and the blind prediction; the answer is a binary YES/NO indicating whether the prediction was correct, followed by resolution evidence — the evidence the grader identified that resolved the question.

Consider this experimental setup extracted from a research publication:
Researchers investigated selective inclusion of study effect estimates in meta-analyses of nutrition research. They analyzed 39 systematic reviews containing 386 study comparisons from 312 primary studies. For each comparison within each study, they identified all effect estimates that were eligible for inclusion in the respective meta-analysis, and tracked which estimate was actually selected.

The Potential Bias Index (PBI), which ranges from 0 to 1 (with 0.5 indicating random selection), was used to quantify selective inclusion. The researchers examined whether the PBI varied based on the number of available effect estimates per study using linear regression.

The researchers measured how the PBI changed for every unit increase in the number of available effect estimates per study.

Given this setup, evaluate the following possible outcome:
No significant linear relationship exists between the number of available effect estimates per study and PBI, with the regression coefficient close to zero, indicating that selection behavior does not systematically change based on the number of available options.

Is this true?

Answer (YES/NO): NO